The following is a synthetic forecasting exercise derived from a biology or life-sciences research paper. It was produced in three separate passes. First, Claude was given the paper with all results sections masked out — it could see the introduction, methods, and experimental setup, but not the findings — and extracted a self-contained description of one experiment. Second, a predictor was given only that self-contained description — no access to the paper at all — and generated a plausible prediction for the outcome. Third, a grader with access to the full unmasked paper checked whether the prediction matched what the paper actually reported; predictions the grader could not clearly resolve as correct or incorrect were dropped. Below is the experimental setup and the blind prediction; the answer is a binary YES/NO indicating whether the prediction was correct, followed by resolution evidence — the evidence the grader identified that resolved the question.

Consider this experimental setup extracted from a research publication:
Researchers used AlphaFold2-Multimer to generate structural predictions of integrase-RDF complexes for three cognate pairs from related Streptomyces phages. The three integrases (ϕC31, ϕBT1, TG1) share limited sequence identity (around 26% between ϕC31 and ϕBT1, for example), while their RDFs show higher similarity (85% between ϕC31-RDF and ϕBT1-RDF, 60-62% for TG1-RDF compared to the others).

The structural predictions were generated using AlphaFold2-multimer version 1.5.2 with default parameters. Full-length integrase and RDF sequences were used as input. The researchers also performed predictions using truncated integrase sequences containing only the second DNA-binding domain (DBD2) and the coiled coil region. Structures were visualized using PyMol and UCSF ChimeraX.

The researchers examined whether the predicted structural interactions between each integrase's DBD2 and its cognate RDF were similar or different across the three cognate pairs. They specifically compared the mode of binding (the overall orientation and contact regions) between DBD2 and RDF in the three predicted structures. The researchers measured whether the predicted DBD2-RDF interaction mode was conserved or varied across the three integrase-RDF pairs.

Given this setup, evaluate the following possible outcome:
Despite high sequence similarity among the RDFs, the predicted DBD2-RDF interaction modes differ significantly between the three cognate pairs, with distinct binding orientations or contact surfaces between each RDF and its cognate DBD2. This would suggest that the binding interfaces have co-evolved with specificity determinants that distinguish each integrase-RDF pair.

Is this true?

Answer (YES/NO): NO